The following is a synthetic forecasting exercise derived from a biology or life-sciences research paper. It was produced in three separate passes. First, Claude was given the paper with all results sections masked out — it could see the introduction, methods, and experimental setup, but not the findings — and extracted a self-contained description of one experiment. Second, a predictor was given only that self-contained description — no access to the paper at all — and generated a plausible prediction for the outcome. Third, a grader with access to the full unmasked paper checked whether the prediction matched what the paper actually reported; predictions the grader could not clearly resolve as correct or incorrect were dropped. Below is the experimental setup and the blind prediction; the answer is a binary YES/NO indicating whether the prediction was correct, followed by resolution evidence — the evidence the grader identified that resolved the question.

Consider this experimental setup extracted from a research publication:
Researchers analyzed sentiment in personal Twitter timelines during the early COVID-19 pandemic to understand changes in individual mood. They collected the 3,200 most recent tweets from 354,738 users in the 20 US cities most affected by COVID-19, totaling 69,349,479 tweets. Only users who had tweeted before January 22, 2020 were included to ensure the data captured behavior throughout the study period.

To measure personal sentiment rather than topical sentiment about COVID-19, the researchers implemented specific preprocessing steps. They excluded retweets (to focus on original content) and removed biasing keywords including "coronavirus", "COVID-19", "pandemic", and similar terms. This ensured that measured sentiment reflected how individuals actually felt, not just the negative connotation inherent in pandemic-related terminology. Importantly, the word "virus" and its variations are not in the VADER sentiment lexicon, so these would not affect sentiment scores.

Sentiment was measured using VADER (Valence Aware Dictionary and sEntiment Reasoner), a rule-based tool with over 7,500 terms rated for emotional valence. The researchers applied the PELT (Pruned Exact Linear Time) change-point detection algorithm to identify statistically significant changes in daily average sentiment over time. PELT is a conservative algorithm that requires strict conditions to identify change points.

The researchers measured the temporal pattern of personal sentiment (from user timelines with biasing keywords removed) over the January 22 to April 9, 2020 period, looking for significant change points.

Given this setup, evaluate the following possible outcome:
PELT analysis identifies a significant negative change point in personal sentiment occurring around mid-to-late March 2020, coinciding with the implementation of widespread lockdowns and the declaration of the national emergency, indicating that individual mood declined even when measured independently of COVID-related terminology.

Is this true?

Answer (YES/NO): NO